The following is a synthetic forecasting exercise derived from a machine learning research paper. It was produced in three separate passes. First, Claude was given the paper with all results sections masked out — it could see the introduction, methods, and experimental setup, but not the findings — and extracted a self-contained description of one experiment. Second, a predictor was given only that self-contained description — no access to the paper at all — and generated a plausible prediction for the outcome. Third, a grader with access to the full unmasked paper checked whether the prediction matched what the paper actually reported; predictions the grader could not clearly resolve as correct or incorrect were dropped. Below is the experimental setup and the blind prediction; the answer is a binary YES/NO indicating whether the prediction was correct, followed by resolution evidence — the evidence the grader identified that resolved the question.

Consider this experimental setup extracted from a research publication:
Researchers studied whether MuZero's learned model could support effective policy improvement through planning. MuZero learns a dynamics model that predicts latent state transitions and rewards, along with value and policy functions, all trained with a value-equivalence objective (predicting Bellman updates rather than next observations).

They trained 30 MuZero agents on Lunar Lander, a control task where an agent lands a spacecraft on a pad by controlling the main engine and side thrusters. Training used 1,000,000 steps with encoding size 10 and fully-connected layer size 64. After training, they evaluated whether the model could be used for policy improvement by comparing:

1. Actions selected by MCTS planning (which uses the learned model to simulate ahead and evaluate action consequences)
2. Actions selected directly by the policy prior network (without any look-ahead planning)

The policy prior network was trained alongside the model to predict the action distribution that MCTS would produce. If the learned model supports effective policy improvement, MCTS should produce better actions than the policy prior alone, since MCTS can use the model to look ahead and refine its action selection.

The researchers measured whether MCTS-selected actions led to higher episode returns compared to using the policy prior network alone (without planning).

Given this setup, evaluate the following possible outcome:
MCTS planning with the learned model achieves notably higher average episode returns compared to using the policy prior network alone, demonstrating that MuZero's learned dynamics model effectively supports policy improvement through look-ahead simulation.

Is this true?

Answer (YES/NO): NO